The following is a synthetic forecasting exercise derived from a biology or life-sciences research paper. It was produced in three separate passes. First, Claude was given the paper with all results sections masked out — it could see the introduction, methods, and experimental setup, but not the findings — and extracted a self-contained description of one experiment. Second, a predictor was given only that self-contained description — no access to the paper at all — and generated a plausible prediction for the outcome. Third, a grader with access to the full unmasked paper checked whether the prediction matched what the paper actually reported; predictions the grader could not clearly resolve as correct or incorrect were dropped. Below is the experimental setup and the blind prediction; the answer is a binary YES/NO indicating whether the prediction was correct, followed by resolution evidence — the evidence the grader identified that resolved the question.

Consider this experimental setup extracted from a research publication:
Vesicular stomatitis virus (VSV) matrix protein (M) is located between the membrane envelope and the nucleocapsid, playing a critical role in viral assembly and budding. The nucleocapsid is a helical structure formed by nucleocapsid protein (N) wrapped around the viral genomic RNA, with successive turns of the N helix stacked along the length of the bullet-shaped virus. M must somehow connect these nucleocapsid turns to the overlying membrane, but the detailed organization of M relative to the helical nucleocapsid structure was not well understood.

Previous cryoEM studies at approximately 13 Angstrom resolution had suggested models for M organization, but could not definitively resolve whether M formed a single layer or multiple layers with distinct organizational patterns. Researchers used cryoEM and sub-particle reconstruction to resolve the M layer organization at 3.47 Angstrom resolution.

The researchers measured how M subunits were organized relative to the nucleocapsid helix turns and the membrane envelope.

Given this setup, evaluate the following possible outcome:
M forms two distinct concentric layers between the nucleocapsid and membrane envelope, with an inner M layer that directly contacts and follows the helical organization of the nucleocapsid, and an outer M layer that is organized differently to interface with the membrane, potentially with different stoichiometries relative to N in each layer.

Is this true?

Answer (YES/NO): YES